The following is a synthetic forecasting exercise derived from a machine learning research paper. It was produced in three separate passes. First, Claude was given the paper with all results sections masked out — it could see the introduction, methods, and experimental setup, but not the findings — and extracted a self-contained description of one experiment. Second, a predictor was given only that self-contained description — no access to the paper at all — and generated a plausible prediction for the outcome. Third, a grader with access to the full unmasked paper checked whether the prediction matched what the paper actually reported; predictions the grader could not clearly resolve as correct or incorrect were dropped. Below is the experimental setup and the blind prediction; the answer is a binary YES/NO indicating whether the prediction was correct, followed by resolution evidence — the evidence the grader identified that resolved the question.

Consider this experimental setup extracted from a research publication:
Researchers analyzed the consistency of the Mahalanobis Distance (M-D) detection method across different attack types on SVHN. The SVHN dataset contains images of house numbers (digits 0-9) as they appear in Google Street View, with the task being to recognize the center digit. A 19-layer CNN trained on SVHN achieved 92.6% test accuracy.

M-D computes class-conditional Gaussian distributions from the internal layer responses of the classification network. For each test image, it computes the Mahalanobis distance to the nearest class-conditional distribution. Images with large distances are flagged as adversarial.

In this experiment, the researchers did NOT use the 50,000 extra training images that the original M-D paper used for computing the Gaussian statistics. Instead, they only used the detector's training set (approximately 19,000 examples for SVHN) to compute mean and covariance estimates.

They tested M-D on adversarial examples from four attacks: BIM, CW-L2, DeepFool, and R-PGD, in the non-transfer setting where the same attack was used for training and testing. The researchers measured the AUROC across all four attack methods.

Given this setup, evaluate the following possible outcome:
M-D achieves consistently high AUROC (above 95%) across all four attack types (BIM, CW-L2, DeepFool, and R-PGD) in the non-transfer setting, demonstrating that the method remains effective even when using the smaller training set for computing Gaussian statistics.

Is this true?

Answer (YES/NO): NO